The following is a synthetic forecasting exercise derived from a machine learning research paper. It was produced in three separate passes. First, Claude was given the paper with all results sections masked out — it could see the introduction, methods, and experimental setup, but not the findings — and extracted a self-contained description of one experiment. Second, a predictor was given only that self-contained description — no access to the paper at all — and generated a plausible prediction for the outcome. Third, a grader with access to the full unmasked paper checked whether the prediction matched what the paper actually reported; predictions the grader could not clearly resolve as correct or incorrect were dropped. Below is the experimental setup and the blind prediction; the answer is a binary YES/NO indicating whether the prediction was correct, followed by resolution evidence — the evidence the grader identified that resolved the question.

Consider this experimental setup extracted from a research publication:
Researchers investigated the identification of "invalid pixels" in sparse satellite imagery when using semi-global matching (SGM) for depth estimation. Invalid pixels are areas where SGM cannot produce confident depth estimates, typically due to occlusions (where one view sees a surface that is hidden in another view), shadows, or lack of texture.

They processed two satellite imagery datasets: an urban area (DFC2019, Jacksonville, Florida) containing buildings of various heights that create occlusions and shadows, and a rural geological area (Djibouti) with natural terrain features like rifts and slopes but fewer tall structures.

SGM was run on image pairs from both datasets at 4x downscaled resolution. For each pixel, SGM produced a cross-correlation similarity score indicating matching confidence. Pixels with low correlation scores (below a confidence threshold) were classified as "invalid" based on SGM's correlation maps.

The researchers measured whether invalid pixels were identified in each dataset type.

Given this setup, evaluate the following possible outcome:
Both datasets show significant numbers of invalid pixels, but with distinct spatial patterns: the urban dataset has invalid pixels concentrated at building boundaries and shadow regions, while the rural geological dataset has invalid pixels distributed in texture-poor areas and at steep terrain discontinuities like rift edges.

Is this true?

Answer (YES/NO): NO